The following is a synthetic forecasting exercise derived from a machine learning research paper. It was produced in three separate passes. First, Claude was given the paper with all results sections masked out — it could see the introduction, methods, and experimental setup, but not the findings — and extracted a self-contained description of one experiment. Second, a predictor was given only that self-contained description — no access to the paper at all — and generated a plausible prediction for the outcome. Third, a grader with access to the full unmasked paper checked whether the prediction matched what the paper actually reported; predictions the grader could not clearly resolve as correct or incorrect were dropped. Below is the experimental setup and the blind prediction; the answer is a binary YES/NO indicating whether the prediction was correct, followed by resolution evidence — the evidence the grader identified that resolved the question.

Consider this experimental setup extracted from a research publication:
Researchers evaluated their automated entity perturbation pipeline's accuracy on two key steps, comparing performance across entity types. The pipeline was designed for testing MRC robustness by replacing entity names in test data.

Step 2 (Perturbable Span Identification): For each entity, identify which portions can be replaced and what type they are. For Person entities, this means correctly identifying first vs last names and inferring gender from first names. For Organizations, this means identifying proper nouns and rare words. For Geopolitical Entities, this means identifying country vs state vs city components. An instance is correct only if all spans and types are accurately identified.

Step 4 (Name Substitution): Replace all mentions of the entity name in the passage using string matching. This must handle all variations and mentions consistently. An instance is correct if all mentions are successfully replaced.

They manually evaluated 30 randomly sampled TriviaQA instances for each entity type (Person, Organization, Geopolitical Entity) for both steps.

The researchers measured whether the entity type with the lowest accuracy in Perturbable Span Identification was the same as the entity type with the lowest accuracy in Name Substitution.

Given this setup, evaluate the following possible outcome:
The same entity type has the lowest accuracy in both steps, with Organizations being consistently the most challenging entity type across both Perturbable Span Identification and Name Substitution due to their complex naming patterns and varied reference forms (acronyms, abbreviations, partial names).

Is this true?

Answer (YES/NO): NO